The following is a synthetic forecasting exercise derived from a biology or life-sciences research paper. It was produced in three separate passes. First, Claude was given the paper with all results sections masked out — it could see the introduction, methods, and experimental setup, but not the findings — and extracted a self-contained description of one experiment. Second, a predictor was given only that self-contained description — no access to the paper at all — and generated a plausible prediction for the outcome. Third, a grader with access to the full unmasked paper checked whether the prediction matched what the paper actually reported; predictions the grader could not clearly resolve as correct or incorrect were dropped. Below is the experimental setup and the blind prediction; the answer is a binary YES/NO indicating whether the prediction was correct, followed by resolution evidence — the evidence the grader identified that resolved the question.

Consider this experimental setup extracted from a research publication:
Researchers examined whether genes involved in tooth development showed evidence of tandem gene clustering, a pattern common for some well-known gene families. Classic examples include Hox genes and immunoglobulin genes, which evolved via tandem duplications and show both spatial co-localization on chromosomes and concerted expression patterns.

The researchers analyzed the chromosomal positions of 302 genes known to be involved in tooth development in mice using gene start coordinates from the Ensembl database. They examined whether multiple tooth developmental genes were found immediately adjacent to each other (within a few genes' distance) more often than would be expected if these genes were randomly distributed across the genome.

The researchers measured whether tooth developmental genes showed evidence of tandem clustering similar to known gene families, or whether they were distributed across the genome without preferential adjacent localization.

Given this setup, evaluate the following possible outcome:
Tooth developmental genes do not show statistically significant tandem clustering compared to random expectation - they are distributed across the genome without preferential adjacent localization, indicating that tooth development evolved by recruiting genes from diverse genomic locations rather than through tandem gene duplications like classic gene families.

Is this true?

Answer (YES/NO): NO